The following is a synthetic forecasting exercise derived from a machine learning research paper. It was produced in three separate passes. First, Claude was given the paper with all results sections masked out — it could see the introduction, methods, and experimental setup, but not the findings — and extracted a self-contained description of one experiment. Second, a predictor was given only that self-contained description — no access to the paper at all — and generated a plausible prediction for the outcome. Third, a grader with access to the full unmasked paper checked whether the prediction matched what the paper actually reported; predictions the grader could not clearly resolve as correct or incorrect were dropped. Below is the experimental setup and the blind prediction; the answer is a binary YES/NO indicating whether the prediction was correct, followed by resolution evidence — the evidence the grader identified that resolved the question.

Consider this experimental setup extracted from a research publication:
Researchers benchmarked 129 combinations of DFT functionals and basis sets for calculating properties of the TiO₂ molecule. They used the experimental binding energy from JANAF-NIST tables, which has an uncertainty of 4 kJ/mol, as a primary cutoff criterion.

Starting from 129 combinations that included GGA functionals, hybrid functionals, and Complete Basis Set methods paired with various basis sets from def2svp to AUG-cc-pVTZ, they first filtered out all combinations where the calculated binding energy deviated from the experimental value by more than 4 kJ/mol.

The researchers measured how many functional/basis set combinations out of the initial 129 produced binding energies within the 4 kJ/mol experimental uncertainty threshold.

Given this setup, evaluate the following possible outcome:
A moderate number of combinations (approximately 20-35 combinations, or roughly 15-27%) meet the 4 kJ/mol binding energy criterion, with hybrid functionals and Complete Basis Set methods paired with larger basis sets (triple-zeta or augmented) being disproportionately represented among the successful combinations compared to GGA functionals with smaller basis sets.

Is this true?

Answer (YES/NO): NO